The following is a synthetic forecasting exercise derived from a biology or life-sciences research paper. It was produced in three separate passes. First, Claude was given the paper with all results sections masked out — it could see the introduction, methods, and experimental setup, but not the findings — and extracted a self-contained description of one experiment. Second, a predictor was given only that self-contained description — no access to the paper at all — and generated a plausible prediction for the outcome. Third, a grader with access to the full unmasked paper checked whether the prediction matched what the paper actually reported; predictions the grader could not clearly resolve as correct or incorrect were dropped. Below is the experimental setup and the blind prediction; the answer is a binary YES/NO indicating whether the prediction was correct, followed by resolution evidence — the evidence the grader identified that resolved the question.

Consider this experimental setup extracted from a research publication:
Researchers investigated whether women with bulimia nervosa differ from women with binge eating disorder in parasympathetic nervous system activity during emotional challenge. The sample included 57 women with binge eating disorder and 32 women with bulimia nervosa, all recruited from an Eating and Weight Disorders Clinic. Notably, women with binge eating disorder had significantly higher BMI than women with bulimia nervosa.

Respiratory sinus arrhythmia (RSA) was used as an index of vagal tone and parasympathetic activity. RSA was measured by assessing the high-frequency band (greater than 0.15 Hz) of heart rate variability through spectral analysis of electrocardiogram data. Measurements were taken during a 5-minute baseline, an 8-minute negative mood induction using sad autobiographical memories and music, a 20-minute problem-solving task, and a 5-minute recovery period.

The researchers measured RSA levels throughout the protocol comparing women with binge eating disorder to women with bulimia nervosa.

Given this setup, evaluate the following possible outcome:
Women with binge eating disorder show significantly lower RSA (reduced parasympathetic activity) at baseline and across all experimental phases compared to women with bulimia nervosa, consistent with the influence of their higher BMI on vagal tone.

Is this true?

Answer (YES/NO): YES